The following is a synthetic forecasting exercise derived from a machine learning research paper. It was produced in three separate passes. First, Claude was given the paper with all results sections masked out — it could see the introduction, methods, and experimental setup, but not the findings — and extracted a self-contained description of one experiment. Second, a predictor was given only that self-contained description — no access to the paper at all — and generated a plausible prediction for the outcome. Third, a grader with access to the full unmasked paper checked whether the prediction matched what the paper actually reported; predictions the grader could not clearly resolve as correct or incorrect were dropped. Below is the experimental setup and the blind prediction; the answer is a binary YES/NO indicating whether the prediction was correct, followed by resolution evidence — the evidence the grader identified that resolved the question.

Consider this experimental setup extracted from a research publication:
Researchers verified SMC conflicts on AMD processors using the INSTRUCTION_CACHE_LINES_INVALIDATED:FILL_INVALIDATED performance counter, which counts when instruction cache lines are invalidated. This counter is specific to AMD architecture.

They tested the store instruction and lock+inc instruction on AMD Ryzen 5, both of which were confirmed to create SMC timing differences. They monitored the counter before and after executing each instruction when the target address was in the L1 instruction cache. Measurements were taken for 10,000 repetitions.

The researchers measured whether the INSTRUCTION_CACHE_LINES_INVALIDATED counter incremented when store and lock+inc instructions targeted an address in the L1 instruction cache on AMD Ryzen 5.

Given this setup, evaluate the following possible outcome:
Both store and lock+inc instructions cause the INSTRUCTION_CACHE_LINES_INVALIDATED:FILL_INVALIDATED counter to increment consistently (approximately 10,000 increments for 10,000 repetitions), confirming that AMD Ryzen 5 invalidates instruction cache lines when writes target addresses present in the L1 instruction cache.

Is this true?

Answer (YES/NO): YES